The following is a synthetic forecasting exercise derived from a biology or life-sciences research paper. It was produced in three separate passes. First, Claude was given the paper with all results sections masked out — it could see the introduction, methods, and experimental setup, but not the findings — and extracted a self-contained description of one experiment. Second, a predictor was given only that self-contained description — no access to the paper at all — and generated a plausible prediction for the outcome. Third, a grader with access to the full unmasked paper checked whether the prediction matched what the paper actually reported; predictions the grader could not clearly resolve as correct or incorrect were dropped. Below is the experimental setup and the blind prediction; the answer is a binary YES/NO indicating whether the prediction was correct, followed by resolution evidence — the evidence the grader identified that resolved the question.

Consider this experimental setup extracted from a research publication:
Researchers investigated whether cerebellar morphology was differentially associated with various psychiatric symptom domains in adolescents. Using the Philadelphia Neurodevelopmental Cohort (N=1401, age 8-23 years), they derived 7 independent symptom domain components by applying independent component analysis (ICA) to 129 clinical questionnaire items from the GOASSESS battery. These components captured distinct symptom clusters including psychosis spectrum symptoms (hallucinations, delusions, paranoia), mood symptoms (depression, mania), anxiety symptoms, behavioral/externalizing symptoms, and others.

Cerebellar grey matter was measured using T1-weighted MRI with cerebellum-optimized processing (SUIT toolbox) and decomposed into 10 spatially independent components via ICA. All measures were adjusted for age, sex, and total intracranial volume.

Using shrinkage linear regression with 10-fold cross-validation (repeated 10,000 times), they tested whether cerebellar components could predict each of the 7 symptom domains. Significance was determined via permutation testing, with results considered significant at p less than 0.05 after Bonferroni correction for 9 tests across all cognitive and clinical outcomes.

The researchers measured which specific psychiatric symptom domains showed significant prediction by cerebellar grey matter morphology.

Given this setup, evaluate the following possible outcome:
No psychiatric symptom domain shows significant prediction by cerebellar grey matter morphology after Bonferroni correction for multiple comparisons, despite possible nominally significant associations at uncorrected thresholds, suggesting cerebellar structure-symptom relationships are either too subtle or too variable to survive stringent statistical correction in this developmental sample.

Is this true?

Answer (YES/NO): NO